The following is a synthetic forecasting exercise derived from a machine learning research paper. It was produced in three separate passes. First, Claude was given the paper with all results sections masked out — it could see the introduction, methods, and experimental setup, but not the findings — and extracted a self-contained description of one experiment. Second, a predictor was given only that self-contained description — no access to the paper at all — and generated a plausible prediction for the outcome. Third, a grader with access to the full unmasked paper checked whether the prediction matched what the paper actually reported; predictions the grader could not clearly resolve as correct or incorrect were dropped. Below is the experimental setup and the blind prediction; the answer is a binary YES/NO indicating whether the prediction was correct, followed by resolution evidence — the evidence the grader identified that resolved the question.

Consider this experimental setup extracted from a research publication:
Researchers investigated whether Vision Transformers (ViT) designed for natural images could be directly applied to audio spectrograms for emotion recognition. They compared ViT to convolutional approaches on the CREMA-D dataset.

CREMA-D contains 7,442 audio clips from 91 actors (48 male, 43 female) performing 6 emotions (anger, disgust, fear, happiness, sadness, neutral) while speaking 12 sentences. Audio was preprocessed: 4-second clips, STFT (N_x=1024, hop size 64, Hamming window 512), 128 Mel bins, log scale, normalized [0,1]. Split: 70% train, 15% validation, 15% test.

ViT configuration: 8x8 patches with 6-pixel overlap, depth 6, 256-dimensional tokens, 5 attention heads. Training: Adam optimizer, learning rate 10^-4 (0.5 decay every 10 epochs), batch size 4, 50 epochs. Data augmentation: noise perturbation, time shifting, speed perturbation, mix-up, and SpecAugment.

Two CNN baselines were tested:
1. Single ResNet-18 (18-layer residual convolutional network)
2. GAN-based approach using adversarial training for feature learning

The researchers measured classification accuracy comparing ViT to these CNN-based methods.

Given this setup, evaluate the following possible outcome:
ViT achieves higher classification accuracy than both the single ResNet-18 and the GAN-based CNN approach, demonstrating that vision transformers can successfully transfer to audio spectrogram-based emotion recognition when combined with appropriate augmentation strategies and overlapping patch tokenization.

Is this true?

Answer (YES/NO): YES